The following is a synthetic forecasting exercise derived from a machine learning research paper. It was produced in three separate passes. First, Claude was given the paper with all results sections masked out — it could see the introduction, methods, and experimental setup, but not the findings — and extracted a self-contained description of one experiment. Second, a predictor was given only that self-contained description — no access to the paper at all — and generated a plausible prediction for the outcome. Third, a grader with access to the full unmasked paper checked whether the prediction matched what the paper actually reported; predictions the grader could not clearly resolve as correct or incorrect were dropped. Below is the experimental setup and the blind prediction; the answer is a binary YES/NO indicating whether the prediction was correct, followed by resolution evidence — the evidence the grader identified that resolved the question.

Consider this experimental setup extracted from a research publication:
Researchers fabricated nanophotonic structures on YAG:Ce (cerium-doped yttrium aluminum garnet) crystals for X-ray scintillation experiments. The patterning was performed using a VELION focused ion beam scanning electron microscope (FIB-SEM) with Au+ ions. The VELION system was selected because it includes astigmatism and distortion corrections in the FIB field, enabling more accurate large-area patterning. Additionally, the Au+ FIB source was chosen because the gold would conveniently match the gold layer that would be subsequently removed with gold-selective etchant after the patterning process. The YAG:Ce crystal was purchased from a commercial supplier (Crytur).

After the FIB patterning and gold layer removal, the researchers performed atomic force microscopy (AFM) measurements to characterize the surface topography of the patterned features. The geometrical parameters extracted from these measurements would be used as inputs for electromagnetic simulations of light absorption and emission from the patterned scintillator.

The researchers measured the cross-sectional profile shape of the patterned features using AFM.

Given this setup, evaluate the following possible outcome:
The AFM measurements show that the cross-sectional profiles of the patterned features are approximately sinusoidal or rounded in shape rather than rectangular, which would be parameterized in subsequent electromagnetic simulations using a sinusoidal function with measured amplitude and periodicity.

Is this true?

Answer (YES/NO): YES